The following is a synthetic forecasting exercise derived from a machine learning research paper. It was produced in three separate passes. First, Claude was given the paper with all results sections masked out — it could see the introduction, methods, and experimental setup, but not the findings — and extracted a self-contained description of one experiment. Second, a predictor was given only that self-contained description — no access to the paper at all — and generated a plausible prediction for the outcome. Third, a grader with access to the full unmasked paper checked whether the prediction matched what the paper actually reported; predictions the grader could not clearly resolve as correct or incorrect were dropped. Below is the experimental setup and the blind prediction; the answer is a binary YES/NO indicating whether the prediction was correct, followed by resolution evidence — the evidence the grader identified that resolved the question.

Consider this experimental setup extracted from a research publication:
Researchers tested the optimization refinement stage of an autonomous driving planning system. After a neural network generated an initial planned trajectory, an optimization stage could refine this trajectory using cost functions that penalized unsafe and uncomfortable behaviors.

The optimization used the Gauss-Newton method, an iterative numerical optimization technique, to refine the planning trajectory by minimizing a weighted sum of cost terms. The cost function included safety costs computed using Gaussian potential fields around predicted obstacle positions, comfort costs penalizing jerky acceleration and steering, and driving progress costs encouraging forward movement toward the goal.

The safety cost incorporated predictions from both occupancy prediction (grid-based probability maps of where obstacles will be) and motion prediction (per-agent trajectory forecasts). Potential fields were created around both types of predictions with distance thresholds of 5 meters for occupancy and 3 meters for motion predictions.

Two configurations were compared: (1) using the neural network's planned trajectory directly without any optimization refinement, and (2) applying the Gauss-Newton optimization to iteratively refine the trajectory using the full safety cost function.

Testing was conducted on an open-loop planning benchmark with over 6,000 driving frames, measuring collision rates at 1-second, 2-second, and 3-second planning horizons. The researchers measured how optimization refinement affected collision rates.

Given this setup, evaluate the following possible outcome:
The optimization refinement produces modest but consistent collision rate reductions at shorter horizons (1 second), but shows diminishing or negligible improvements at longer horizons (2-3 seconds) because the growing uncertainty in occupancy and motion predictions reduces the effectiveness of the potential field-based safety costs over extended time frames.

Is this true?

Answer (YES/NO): NO